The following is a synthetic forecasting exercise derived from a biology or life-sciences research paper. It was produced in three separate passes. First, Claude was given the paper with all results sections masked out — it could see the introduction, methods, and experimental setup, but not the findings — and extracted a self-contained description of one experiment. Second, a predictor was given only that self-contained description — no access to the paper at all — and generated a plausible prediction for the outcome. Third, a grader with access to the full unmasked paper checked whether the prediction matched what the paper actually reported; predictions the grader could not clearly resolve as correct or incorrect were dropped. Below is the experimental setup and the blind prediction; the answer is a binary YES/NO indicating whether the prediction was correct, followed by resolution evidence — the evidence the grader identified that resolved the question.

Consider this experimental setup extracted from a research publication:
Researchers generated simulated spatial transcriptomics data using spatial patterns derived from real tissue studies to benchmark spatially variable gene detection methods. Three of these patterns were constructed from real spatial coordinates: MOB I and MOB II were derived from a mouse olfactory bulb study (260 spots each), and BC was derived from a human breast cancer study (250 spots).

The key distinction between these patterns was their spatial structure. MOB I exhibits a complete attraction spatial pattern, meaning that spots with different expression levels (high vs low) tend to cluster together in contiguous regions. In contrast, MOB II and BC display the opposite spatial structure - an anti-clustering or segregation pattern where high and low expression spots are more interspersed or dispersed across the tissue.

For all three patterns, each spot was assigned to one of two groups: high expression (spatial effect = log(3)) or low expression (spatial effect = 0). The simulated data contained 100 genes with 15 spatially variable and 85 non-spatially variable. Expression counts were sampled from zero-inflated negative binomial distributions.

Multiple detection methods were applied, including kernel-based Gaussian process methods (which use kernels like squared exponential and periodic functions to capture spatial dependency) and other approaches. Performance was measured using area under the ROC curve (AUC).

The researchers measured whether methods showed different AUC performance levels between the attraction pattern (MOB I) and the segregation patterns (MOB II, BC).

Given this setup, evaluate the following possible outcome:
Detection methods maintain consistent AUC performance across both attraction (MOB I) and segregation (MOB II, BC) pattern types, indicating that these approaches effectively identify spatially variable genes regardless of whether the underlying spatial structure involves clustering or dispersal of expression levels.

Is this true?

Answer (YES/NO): NO